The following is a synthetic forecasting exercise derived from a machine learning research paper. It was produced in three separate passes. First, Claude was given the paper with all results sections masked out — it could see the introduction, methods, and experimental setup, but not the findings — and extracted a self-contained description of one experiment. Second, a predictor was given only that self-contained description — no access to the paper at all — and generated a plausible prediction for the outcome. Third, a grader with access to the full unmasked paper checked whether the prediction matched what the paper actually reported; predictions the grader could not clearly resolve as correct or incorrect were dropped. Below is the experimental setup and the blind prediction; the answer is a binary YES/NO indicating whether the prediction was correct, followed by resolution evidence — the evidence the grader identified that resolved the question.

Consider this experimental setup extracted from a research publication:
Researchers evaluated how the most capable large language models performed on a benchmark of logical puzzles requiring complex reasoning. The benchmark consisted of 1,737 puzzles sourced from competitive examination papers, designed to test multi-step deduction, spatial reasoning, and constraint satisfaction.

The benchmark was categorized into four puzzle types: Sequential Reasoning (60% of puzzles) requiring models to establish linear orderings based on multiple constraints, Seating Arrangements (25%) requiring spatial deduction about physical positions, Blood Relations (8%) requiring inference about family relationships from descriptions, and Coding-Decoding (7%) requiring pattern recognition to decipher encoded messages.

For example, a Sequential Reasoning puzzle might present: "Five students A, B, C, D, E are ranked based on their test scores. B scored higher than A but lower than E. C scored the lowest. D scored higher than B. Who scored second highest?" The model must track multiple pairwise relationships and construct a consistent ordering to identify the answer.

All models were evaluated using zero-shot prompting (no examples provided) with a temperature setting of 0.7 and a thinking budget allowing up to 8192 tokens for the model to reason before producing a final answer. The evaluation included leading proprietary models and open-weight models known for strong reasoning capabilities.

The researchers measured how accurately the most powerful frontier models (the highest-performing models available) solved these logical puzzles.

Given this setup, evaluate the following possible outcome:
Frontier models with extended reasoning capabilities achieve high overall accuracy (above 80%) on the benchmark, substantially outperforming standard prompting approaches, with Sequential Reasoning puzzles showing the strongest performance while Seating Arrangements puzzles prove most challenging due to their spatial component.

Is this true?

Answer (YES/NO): NO